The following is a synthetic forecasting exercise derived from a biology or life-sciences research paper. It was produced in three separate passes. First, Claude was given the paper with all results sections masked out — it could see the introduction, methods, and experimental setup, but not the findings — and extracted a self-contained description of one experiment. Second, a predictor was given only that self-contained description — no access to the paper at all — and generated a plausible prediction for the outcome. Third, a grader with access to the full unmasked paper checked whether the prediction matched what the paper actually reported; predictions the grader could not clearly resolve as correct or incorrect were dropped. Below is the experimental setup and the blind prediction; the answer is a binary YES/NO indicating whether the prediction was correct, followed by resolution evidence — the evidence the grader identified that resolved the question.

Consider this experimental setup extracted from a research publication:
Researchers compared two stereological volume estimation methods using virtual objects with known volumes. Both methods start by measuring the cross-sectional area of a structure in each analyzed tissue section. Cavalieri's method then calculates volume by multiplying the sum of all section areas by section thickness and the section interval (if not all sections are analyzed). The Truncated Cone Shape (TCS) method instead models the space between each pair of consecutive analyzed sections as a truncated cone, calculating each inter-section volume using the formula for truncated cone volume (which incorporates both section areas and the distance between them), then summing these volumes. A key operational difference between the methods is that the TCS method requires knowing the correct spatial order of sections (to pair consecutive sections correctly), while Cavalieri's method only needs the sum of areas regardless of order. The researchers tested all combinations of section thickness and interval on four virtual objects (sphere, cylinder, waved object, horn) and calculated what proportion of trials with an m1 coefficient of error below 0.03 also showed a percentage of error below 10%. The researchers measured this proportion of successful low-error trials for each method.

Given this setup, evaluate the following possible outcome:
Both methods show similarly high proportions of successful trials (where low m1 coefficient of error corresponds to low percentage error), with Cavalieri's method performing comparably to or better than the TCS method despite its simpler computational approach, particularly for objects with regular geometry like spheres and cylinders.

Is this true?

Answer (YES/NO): NO